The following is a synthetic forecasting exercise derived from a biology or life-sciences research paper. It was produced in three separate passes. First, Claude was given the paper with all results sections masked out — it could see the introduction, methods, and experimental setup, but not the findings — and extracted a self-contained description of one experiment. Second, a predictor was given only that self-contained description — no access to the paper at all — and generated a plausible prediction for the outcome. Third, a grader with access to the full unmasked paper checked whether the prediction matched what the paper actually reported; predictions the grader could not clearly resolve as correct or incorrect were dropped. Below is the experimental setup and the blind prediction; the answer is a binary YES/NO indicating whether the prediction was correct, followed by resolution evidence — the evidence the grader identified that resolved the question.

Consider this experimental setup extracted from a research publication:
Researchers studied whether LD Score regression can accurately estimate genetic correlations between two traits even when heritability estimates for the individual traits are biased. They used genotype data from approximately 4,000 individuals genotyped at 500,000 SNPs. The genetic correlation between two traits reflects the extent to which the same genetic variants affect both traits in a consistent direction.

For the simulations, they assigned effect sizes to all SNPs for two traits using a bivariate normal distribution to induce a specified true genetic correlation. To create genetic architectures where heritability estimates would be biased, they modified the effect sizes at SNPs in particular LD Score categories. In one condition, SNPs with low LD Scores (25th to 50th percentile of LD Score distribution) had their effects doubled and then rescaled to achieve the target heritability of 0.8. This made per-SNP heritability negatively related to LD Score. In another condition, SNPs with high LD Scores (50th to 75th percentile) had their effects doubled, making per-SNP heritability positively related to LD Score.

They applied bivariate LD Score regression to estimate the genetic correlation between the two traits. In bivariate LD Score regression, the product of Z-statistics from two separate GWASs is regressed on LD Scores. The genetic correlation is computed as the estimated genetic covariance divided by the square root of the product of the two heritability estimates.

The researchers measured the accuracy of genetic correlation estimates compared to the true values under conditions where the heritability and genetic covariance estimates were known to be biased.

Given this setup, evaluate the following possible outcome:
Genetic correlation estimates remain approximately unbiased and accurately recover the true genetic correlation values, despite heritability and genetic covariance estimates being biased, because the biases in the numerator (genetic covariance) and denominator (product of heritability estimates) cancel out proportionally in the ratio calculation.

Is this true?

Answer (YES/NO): YES